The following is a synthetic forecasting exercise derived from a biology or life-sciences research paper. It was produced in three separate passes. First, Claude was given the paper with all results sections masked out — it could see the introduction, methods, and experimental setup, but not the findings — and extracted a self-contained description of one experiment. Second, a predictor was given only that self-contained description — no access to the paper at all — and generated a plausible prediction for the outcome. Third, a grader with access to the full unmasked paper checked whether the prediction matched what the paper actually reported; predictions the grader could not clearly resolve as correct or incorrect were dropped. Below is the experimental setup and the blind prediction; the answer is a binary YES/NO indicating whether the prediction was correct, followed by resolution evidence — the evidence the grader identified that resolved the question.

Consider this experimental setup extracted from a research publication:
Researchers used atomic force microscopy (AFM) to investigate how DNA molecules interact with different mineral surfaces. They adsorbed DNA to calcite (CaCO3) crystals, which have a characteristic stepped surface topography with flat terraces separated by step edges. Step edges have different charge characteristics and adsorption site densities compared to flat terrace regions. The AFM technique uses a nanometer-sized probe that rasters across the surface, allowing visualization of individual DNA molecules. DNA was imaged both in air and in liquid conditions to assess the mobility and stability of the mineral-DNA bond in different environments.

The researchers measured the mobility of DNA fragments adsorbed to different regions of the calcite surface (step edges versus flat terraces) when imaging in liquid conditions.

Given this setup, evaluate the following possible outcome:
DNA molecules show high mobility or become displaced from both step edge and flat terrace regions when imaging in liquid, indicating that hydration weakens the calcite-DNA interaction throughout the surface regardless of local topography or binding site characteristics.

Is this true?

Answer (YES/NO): NO